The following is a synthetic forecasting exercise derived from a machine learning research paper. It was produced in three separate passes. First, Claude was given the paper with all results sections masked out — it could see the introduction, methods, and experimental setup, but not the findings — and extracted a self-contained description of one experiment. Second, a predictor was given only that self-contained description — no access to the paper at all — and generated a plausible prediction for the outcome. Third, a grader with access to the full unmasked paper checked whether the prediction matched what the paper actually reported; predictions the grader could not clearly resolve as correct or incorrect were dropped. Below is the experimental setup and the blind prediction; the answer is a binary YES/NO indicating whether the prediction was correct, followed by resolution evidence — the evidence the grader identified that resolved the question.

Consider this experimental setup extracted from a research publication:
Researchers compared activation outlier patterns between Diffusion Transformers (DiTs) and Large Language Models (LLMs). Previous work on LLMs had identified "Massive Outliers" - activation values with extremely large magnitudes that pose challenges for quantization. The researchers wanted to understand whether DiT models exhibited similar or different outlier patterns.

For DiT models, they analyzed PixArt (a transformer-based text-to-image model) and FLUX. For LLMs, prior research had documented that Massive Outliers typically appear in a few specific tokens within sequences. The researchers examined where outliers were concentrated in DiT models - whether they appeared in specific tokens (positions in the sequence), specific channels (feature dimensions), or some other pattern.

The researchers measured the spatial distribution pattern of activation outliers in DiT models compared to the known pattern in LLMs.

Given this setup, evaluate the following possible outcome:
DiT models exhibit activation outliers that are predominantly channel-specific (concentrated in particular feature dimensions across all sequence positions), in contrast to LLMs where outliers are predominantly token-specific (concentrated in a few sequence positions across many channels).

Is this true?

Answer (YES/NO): YES